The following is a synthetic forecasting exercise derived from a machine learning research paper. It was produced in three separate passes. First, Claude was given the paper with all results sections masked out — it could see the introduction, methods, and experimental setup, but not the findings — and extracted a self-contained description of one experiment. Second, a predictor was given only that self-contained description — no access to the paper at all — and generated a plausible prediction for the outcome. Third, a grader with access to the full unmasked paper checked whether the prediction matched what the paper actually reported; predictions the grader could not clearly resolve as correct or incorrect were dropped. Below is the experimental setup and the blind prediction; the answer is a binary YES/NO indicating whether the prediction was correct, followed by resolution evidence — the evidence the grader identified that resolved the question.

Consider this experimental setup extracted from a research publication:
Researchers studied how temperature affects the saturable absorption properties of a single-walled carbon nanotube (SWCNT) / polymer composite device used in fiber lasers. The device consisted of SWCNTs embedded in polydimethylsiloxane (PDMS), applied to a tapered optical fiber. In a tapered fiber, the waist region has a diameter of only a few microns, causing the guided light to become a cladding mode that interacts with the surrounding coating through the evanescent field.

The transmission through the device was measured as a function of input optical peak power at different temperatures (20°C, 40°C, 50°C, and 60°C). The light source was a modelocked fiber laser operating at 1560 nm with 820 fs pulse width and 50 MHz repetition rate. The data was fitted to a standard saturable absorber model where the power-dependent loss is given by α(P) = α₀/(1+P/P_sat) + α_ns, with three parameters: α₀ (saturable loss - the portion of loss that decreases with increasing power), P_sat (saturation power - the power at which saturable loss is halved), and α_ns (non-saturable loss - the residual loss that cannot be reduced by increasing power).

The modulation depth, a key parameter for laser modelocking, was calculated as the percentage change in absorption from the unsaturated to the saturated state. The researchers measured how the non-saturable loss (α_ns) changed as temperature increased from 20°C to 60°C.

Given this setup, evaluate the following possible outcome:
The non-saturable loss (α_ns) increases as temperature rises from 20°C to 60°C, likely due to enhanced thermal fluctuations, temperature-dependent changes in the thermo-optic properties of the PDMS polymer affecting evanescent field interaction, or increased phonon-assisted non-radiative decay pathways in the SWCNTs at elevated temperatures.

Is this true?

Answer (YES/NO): NO